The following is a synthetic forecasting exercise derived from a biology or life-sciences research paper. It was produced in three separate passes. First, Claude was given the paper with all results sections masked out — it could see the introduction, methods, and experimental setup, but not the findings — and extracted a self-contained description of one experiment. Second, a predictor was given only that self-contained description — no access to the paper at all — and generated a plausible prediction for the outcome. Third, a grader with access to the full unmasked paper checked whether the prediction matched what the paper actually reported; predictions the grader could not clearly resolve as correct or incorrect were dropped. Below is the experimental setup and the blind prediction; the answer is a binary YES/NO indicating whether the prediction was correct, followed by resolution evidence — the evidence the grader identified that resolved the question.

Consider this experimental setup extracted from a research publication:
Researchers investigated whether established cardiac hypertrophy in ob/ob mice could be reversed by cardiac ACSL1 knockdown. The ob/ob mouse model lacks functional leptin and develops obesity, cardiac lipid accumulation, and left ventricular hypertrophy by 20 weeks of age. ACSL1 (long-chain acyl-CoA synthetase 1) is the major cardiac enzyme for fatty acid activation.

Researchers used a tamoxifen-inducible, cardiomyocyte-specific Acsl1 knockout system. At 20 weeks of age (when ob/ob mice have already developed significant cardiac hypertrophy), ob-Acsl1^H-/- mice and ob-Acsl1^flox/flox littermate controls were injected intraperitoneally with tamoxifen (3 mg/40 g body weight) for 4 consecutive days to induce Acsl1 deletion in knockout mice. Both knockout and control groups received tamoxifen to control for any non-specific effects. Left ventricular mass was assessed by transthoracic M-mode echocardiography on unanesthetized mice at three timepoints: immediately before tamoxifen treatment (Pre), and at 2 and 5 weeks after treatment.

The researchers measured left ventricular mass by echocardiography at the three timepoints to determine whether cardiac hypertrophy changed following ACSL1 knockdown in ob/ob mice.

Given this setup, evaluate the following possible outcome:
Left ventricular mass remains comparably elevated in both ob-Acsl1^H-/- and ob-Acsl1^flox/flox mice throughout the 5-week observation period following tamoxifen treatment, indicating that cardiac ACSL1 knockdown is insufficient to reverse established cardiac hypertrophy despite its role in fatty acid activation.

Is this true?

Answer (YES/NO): NO